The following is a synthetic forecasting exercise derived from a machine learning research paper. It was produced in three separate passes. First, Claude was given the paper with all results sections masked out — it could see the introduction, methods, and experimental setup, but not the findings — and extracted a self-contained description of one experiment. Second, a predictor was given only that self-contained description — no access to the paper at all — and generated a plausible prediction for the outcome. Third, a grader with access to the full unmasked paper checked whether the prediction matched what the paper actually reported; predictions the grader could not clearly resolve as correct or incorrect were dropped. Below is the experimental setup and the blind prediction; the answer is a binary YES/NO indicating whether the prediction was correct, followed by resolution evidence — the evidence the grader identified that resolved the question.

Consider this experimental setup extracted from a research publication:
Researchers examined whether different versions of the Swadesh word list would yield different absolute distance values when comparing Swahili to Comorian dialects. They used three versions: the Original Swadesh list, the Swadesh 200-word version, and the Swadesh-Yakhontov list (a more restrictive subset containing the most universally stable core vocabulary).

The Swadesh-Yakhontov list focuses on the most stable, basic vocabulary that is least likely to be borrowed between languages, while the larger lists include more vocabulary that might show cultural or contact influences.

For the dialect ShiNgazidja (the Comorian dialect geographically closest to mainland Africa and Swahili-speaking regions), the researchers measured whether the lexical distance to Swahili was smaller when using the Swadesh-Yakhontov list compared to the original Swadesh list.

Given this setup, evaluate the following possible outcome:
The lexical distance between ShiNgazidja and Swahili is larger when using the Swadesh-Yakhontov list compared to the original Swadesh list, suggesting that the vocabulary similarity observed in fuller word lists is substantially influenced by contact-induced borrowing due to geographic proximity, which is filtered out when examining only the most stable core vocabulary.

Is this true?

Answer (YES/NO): NO